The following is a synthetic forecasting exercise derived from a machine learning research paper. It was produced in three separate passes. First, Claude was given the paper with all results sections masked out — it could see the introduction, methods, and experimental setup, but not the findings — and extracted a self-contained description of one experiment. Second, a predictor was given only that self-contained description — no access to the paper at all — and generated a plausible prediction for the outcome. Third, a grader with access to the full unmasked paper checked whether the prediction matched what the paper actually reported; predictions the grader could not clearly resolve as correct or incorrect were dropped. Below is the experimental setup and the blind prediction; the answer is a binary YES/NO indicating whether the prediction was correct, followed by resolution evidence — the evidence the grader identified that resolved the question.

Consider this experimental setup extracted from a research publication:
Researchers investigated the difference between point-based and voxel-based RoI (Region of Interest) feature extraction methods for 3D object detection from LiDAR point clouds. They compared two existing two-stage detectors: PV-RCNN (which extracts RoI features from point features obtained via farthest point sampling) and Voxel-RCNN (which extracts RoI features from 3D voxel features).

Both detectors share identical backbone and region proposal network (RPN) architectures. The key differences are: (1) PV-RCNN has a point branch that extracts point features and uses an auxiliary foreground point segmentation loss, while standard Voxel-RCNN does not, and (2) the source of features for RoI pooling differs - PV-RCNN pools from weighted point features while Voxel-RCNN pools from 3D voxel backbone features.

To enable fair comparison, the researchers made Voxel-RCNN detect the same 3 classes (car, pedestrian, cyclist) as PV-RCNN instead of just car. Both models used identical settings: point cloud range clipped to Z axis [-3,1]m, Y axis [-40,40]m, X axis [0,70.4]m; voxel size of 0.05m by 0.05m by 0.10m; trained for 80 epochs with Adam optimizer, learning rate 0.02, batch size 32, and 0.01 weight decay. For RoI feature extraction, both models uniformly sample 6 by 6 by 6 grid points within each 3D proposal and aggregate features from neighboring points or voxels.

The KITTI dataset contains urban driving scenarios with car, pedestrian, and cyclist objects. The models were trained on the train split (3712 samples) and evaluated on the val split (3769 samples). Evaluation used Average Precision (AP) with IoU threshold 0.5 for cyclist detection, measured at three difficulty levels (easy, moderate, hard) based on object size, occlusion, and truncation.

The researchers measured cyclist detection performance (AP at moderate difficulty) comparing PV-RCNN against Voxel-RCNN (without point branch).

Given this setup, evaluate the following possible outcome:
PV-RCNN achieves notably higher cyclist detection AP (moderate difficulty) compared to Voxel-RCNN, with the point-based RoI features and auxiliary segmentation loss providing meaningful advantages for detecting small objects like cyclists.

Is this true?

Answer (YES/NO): NO